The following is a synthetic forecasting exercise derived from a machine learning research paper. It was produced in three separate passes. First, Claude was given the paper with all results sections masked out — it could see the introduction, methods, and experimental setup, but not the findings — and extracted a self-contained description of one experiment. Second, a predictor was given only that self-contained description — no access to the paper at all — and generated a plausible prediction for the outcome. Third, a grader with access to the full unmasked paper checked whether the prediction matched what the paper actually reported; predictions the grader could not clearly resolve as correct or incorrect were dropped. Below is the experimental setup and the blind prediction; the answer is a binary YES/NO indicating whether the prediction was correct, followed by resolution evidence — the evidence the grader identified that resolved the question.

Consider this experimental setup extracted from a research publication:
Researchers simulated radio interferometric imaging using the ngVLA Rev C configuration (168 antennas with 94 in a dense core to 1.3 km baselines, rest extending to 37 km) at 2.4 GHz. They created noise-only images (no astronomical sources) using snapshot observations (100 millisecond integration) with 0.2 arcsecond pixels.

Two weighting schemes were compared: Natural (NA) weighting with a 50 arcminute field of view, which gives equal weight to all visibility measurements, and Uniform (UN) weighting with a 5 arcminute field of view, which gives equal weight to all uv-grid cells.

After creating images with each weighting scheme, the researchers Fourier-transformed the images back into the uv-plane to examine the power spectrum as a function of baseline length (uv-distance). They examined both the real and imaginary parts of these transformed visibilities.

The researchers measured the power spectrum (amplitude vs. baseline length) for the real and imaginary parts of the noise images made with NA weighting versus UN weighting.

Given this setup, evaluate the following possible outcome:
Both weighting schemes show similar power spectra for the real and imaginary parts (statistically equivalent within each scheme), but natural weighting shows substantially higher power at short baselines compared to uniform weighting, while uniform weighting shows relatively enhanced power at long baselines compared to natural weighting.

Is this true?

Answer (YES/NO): NO